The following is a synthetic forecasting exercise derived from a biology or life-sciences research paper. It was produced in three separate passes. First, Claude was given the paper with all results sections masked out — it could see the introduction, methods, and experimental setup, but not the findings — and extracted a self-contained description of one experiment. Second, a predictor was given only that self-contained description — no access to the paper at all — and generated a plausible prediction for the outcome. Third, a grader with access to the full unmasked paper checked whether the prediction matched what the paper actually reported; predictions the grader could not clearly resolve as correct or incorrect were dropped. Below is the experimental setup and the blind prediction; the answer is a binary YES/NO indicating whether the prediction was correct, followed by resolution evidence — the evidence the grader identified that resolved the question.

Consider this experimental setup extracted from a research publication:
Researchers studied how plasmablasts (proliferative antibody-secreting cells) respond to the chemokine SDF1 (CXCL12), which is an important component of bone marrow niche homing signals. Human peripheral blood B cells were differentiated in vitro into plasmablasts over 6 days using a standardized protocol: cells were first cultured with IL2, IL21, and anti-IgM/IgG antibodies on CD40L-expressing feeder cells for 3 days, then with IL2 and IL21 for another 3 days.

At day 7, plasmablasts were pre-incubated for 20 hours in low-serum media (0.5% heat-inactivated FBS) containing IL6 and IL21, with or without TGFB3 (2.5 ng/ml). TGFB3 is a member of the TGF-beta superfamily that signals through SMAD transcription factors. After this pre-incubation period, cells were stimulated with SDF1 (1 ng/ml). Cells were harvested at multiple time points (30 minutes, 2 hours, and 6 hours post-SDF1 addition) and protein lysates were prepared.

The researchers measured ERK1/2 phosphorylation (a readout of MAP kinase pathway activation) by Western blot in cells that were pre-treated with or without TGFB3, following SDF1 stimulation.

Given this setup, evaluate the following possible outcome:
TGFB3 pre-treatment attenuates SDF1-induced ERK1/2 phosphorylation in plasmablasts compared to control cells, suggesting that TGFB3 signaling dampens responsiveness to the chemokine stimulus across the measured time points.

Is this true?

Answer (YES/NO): NO